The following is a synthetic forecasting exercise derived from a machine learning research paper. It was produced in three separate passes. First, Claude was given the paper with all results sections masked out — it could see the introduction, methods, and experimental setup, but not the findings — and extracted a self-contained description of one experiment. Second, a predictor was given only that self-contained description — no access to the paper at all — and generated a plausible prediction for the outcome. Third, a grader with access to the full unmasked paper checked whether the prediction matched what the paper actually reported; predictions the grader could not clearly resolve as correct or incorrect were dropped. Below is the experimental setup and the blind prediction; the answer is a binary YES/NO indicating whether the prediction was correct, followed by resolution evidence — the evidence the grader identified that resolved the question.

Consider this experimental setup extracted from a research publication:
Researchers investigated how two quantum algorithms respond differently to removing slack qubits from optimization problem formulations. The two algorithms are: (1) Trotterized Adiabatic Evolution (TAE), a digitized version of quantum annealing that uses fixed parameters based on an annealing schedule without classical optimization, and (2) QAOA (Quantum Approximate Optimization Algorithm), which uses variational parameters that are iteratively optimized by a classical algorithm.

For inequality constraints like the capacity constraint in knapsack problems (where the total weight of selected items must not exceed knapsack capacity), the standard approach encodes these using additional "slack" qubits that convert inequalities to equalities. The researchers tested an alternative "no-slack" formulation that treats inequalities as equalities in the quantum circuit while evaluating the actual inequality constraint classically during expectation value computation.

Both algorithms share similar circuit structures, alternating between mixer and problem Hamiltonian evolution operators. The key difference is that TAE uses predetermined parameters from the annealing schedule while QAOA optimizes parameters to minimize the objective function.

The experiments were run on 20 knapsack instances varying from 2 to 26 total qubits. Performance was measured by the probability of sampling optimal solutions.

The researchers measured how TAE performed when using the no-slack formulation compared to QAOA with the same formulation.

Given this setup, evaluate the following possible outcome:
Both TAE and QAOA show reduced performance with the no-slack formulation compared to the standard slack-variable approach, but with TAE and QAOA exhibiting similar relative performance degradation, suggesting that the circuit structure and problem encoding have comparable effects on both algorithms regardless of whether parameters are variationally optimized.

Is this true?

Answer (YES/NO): NO